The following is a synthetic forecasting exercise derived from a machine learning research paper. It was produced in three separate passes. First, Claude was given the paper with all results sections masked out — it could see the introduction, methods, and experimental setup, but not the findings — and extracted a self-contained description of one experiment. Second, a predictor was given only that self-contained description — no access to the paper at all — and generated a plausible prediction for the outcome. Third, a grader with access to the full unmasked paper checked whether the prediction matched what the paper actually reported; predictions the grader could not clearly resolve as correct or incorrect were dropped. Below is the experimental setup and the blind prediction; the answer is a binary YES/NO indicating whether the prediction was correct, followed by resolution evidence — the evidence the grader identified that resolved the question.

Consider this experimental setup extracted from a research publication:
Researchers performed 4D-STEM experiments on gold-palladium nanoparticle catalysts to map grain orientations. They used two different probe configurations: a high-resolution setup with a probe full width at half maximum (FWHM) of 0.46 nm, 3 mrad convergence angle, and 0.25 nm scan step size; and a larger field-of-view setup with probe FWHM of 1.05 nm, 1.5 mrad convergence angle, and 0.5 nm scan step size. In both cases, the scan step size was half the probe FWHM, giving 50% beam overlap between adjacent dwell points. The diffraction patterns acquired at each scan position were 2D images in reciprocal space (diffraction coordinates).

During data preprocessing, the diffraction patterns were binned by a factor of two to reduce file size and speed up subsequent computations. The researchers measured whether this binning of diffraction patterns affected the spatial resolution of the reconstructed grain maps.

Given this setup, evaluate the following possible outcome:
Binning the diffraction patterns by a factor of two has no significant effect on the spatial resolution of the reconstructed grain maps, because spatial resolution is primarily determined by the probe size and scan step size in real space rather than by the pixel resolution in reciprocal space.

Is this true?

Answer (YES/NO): YES